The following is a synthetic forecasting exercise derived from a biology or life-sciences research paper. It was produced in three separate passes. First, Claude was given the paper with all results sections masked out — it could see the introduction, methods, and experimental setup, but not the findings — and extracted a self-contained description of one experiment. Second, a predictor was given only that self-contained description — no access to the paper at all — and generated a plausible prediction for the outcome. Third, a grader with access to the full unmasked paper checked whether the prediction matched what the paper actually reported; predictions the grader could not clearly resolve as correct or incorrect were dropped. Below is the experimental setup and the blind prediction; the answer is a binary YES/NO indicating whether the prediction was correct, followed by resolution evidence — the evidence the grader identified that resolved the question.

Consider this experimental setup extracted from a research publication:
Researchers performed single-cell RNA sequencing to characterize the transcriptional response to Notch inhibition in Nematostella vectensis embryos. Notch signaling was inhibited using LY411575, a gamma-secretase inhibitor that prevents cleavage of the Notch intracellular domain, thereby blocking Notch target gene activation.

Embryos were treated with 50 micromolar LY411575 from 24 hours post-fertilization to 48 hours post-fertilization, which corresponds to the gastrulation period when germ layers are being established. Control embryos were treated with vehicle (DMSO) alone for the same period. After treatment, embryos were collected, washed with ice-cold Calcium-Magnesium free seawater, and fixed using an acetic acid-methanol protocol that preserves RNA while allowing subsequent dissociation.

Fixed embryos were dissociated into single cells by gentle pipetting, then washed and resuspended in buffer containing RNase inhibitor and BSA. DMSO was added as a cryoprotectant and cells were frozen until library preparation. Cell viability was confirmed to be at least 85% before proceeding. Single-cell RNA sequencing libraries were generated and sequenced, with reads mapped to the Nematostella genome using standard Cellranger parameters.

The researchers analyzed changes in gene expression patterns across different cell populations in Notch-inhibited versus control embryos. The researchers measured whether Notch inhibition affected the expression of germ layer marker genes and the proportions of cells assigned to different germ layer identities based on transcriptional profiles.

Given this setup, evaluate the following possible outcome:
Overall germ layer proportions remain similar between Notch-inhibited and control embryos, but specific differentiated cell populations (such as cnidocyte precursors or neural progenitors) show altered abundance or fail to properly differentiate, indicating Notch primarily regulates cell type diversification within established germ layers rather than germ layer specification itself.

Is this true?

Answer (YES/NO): NO